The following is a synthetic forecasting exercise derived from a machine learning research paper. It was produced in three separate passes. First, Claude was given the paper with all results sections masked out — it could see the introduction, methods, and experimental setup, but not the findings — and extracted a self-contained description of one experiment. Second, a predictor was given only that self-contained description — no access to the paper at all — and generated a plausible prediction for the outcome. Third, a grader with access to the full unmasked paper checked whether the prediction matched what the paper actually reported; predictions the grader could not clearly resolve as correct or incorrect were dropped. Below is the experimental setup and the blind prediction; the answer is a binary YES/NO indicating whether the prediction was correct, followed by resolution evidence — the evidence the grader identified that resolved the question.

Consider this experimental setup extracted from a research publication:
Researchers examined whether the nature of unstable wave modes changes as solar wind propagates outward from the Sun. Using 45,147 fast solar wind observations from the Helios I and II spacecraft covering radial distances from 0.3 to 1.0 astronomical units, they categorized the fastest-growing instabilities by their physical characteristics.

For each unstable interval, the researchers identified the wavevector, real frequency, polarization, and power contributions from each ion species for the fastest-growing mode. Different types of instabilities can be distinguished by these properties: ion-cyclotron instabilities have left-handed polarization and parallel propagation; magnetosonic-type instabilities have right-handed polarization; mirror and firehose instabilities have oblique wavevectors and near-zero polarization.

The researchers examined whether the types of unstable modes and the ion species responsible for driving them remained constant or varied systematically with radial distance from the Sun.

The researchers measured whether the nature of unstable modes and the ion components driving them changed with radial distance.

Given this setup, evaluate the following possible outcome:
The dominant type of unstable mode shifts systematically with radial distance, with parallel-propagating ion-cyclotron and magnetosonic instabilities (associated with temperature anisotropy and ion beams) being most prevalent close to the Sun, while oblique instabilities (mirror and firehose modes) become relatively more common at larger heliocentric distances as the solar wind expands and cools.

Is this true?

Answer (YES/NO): NO